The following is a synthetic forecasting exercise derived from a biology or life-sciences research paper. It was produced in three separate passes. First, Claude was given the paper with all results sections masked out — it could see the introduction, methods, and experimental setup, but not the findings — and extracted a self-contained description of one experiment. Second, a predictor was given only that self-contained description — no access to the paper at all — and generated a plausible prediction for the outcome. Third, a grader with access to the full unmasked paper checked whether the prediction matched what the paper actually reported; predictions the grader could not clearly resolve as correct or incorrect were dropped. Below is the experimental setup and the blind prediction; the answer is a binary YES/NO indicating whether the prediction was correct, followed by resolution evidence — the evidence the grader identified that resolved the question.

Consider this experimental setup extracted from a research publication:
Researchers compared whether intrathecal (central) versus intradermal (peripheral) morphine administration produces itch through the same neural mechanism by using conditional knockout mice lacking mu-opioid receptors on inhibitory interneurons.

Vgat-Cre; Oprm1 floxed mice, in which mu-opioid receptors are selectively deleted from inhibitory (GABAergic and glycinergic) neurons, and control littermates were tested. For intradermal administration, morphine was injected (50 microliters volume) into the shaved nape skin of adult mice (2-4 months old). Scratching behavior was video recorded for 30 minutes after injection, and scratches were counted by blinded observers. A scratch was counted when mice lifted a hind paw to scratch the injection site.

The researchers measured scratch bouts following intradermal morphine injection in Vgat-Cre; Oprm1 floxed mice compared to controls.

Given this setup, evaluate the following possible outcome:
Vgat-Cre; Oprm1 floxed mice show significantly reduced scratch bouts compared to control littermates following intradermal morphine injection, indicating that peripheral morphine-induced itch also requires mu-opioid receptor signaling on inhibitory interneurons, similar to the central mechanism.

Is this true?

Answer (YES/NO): NO